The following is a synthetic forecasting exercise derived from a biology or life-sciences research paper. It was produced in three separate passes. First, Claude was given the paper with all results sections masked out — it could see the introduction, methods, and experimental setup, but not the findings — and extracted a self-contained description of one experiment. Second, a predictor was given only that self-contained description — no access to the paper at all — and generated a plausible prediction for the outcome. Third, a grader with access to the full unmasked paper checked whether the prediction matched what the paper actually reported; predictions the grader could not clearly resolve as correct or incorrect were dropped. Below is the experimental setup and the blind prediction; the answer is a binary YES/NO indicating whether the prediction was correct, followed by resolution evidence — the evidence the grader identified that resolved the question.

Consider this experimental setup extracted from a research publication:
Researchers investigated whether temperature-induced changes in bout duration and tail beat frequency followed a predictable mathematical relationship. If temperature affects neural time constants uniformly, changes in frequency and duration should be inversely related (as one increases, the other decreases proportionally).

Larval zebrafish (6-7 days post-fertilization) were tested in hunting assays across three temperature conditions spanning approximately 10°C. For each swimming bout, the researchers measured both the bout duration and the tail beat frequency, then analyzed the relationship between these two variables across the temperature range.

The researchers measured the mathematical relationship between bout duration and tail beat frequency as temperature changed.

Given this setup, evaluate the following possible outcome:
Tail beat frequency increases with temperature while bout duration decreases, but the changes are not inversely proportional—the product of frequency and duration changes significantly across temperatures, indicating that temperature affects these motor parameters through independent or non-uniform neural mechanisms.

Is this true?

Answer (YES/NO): NO